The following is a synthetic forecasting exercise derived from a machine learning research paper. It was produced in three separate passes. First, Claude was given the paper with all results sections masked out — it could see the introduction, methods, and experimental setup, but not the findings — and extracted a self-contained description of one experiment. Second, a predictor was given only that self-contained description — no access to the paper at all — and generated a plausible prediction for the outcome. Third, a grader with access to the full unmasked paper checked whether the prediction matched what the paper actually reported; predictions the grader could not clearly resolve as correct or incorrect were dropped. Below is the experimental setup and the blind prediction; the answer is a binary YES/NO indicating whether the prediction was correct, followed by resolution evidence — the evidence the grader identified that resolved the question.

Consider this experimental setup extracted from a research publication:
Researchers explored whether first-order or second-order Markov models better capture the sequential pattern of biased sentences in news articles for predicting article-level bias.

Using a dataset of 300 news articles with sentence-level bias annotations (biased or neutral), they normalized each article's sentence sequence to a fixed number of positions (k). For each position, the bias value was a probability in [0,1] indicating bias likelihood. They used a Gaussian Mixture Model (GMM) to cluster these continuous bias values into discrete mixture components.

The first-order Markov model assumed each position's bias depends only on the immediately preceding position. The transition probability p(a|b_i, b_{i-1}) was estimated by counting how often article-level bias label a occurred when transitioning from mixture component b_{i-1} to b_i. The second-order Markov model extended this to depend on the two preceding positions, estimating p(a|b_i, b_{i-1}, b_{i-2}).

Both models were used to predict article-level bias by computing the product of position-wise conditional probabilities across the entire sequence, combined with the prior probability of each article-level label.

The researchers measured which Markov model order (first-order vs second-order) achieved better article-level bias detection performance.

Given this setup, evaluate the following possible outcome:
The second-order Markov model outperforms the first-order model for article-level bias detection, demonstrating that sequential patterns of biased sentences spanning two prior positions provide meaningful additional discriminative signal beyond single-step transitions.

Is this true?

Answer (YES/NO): NO